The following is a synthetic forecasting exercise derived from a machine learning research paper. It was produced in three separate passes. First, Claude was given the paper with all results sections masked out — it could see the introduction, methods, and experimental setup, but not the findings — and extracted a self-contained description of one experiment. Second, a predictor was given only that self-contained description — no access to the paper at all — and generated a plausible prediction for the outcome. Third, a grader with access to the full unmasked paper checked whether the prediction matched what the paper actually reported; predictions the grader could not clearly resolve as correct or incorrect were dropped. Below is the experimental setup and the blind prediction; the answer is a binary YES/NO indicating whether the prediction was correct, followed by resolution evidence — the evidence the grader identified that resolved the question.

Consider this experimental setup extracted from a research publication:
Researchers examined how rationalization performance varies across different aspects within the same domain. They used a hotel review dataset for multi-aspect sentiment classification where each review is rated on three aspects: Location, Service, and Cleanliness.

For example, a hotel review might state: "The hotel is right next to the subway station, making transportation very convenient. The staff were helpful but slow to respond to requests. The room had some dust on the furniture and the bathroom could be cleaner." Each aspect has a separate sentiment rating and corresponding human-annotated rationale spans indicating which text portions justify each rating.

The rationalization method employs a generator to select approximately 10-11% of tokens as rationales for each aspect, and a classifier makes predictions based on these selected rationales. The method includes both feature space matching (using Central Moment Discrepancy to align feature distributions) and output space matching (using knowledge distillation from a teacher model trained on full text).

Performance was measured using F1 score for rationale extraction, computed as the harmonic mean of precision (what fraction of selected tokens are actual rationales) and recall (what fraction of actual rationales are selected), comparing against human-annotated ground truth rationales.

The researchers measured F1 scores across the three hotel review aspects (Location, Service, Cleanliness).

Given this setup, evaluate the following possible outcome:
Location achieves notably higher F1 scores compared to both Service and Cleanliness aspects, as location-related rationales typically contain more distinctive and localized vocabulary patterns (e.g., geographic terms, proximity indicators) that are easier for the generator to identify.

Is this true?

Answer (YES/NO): YES